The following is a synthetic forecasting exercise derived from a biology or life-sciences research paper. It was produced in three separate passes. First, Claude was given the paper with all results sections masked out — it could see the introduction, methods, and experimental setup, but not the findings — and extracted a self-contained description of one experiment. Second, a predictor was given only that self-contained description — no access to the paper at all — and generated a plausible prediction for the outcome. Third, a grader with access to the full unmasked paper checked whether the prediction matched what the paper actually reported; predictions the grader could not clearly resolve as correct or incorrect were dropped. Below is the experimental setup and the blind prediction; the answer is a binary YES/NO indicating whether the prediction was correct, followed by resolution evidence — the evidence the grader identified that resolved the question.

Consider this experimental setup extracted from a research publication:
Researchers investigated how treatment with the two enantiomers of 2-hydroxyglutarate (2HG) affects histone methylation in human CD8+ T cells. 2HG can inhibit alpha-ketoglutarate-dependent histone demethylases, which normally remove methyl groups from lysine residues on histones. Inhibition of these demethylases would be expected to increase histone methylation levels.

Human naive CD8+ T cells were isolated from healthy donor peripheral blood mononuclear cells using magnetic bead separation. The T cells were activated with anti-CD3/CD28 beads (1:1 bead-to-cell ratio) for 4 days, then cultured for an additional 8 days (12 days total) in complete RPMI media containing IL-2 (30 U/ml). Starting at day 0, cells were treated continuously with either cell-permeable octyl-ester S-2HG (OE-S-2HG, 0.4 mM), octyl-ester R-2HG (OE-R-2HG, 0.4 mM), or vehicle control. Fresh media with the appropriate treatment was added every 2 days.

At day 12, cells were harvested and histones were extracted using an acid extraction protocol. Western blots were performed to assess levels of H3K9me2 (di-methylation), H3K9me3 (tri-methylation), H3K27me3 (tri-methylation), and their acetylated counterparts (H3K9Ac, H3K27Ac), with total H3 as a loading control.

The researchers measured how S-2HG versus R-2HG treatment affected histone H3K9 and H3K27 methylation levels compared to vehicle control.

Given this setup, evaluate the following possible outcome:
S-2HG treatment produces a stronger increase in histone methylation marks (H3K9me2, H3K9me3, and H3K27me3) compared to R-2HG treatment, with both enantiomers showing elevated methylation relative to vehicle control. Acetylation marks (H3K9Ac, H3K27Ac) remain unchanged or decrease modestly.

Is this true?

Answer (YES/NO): NO